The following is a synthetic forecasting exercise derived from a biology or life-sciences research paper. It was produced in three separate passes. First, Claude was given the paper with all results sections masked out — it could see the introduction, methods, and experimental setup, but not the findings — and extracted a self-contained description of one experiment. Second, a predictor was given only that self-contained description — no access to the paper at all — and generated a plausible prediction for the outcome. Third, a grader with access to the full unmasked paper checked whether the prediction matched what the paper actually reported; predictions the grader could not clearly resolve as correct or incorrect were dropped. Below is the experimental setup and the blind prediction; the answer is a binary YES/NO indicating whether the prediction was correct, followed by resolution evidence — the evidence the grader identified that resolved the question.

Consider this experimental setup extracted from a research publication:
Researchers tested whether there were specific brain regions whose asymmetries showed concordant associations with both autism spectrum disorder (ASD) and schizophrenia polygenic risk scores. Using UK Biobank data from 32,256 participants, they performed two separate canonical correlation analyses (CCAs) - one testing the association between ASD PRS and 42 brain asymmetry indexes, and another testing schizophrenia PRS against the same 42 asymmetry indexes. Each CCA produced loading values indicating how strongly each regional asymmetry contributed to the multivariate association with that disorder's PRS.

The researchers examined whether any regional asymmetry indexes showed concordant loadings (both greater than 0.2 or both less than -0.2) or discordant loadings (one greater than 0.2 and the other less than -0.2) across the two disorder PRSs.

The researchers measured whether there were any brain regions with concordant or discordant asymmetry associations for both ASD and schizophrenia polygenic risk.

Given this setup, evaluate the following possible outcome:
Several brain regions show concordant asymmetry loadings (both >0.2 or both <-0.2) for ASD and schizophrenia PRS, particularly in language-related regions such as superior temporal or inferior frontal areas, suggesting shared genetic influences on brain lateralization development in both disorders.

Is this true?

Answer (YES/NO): NO